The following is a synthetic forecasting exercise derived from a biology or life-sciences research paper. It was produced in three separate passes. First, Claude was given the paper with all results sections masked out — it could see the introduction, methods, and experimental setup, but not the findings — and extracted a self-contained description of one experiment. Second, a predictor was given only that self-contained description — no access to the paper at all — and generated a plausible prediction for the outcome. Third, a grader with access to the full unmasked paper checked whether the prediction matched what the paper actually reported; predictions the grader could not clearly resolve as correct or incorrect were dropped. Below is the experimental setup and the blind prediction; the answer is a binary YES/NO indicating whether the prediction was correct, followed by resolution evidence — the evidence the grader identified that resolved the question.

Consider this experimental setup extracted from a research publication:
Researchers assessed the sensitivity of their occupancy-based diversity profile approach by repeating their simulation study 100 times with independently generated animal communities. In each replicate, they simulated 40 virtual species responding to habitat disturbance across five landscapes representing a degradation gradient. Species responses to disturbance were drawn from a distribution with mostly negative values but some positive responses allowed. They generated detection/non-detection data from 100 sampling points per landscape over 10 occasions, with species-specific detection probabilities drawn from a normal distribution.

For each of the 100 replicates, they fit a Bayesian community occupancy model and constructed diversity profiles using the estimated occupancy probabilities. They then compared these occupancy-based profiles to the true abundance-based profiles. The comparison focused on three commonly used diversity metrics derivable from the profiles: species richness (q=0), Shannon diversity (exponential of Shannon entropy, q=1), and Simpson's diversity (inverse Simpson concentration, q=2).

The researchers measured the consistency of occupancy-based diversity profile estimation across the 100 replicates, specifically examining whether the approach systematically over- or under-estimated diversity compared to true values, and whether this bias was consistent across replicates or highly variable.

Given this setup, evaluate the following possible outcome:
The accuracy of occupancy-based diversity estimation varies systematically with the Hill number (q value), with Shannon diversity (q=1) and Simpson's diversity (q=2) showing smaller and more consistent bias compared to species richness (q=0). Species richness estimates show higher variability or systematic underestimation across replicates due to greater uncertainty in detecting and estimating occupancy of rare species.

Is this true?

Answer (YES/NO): NO